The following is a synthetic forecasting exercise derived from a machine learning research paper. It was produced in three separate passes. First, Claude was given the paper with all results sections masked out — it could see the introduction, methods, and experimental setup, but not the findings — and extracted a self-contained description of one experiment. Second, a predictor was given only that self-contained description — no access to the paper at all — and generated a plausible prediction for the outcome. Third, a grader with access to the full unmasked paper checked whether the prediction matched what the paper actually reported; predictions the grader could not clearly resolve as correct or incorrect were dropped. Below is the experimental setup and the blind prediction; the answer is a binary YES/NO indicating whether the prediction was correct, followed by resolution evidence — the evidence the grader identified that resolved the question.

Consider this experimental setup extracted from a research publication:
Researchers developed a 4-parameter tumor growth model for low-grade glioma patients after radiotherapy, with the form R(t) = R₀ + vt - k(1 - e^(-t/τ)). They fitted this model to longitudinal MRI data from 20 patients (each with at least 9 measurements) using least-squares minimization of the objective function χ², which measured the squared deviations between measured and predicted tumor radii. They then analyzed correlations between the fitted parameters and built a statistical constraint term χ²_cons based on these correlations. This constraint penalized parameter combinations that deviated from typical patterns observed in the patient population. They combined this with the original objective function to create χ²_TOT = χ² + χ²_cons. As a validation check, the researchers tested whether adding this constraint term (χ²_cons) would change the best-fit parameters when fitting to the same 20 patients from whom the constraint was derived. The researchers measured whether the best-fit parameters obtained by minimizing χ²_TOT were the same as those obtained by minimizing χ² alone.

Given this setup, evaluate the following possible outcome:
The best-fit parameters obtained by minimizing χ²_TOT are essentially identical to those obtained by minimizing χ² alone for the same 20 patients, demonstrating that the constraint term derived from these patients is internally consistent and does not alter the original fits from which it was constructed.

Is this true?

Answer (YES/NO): YES